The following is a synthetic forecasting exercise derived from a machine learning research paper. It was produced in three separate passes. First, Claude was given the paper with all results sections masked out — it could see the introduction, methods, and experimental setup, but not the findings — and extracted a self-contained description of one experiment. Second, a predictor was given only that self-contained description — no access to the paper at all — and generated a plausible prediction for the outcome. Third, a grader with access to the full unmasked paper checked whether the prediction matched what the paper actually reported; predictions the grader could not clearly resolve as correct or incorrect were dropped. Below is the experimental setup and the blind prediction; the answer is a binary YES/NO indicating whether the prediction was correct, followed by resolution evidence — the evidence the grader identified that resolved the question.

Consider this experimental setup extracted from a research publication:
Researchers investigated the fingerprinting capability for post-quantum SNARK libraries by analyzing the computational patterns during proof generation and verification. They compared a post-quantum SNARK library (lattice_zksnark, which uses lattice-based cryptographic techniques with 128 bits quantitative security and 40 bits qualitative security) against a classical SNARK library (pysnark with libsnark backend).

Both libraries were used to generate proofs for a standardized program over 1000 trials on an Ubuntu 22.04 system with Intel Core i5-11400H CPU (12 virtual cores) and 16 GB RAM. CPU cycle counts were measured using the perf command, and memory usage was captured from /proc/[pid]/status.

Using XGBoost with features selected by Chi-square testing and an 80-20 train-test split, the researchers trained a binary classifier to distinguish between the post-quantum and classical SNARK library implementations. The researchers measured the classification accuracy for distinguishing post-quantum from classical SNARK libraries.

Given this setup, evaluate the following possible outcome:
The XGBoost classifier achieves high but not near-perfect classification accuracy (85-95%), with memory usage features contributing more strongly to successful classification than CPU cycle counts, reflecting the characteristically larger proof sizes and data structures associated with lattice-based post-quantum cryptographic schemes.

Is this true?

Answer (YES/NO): NO